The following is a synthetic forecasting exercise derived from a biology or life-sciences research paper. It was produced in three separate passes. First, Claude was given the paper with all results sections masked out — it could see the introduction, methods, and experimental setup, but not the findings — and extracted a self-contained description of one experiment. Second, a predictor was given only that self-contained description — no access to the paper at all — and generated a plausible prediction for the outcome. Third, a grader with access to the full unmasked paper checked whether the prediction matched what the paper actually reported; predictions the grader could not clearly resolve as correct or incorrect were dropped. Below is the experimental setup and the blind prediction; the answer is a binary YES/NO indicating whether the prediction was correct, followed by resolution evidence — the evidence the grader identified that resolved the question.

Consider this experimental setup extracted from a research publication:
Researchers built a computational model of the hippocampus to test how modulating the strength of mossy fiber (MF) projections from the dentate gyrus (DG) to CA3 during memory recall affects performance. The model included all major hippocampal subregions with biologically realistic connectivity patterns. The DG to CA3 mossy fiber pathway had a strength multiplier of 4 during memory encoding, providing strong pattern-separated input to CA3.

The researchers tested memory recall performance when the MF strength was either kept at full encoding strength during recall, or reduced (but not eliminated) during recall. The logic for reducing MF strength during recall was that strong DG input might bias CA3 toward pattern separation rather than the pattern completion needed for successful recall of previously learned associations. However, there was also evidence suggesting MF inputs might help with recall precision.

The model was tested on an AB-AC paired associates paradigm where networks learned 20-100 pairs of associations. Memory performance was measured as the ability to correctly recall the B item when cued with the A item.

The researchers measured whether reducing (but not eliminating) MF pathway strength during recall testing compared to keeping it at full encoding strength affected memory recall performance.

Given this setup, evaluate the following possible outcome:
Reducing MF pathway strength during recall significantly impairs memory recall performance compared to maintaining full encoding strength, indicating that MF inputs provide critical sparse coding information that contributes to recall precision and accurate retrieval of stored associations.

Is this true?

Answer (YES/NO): NO